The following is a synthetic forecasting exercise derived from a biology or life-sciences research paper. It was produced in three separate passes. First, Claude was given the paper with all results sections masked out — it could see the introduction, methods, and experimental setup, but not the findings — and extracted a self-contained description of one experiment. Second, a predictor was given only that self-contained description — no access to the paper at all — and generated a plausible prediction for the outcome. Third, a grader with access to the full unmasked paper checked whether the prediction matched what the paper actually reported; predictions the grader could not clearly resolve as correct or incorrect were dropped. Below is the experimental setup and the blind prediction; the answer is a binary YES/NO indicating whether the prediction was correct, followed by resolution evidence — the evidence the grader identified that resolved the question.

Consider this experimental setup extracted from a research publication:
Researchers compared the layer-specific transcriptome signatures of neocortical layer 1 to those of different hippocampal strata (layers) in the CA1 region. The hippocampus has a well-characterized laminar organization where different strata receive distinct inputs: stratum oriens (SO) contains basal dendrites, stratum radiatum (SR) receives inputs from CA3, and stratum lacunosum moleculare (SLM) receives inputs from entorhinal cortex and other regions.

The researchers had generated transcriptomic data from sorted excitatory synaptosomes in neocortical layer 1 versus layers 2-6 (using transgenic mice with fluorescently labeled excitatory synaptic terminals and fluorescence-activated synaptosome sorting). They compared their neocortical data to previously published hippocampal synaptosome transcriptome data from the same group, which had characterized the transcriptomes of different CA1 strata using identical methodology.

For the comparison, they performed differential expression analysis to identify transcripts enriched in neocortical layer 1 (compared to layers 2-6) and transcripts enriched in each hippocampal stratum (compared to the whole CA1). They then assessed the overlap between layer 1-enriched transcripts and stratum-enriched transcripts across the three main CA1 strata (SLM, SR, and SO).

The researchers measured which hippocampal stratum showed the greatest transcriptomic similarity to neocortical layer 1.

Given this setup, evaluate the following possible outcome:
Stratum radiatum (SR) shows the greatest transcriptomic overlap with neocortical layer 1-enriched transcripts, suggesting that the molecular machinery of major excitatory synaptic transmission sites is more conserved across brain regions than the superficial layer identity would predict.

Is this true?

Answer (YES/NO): NO